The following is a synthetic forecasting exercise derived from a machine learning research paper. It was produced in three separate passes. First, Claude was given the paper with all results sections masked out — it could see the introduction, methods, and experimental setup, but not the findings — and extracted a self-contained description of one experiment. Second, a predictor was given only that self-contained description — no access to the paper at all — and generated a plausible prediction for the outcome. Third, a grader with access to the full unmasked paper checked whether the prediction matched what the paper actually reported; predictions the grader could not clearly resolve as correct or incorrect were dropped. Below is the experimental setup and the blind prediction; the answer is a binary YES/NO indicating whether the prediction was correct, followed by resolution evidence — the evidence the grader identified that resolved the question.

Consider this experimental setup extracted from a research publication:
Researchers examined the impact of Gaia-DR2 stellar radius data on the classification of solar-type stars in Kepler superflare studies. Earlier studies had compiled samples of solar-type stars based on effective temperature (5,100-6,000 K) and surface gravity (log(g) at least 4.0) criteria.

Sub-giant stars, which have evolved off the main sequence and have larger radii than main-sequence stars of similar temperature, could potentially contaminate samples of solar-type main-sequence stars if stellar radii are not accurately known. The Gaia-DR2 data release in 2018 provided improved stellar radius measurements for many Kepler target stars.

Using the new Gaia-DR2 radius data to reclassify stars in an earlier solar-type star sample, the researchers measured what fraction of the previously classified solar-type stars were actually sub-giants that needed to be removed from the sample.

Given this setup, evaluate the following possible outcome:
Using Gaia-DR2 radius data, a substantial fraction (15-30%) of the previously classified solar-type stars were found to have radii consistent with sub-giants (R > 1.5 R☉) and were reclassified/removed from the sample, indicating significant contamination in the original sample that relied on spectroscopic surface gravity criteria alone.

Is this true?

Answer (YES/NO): NO